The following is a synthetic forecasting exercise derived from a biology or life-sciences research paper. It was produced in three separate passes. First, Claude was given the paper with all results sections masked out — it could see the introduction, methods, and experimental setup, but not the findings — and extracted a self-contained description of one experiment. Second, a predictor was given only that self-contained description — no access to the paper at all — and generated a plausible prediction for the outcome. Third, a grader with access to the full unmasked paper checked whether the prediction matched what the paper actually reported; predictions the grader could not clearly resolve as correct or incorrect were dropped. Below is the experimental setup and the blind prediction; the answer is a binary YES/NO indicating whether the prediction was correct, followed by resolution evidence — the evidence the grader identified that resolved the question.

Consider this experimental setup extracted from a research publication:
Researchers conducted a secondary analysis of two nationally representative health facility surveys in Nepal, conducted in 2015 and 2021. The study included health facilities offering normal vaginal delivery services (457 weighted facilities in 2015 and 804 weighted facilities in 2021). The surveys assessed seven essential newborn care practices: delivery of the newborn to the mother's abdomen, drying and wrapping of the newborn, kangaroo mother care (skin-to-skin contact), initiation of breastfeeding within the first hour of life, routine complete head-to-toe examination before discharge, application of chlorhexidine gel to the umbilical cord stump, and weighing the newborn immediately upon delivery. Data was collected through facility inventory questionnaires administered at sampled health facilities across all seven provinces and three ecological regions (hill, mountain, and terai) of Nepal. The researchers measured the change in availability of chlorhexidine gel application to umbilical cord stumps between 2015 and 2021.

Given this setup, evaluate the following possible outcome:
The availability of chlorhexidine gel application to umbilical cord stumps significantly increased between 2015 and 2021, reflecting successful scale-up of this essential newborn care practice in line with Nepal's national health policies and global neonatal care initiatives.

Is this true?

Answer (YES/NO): YES